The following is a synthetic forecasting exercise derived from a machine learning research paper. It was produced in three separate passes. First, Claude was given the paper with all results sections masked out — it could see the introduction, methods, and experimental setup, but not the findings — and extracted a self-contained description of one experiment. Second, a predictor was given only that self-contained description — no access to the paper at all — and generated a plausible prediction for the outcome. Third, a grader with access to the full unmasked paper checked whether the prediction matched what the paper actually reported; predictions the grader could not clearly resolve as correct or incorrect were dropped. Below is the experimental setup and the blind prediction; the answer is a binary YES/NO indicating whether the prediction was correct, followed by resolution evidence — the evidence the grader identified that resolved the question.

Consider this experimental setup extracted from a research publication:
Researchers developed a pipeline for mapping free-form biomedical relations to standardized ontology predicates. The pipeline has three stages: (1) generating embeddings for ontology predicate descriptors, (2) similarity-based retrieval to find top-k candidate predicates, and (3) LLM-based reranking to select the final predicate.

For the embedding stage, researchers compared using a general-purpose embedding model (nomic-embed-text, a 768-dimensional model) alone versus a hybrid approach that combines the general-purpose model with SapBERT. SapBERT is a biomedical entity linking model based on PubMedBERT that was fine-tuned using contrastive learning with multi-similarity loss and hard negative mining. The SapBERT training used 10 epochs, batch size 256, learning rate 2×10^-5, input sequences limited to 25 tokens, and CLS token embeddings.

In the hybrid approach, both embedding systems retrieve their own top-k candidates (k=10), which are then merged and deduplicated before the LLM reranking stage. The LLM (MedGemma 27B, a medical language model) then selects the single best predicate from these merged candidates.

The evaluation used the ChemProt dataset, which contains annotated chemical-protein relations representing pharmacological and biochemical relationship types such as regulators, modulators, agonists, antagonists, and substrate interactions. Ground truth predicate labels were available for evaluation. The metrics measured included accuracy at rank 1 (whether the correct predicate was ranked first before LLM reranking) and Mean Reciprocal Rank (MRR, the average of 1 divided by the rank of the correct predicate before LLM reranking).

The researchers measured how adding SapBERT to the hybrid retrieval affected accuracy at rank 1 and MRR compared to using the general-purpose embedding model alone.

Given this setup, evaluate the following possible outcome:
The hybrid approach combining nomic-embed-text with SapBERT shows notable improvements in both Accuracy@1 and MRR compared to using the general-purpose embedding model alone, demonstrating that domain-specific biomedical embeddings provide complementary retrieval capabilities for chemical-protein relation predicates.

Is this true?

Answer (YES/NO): NO